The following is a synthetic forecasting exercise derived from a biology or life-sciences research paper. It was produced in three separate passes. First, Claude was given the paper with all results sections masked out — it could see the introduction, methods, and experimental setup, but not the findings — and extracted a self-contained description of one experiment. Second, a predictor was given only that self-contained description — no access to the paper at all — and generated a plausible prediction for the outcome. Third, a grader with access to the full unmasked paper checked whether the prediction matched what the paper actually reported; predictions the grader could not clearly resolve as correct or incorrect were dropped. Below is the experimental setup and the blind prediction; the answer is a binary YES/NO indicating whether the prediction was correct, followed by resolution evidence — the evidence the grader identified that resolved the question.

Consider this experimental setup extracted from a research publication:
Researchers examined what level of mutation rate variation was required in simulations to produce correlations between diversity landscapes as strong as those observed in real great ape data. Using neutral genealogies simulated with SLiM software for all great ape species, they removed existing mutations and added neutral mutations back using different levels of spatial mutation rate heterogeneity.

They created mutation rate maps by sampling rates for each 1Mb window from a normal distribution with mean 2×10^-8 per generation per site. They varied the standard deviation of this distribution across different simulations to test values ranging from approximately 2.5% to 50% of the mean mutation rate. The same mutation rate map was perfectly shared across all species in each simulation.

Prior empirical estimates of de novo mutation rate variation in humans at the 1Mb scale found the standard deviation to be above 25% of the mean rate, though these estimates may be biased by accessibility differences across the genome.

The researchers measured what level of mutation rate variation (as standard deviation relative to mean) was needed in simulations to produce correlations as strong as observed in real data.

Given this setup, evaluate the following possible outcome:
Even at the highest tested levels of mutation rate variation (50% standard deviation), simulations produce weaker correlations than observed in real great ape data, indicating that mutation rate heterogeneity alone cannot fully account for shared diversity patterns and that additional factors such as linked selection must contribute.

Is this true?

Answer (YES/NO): NO